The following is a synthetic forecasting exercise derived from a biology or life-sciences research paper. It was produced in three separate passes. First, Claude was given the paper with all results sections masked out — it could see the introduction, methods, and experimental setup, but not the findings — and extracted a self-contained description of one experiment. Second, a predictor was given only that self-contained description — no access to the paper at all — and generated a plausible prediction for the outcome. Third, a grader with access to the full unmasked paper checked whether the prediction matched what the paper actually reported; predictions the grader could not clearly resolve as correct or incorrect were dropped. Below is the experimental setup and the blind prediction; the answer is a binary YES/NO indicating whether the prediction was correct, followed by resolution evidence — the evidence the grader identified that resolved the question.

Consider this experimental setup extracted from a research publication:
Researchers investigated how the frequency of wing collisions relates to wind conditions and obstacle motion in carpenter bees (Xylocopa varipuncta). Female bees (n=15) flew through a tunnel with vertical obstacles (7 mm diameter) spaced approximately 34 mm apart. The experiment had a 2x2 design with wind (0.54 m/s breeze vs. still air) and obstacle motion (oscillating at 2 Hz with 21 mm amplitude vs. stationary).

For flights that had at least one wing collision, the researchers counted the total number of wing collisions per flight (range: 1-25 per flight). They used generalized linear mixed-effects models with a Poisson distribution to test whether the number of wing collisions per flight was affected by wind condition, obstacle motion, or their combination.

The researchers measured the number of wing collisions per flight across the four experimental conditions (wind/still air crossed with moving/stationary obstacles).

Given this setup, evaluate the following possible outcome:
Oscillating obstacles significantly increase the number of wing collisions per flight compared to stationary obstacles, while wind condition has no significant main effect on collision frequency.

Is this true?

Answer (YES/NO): NO